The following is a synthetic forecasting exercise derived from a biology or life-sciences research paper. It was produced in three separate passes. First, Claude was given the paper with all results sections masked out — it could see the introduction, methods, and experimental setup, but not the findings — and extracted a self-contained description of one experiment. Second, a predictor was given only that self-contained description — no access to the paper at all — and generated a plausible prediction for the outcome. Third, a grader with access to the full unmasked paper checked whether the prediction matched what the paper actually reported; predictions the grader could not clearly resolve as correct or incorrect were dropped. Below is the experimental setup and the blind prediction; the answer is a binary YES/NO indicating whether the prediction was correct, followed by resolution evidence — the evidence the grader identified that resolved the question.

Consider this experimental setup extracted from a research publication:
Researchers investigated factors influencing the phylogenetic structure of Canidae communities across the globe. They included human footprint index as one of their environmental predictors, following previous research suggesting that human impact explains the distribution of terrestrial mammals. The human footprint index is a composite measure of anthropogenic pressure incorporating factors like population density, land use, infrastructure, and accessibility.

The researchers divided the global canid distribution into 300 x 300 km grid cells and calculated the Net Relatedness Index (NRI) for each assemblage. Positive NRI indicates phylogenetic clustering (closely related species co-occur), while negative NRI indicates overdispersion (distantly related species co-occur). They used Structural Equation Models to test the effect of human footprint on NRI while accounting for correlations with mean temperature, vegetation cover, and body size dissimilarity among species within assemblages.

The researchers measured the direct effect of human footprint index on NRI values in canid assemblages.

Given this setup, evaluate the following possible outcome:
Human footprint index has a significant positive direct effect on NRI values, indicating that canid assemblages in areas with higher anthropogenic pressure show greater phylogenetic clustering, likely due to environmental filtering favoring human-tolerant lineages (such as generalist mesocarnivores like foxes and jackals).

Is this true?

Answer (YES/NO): YES